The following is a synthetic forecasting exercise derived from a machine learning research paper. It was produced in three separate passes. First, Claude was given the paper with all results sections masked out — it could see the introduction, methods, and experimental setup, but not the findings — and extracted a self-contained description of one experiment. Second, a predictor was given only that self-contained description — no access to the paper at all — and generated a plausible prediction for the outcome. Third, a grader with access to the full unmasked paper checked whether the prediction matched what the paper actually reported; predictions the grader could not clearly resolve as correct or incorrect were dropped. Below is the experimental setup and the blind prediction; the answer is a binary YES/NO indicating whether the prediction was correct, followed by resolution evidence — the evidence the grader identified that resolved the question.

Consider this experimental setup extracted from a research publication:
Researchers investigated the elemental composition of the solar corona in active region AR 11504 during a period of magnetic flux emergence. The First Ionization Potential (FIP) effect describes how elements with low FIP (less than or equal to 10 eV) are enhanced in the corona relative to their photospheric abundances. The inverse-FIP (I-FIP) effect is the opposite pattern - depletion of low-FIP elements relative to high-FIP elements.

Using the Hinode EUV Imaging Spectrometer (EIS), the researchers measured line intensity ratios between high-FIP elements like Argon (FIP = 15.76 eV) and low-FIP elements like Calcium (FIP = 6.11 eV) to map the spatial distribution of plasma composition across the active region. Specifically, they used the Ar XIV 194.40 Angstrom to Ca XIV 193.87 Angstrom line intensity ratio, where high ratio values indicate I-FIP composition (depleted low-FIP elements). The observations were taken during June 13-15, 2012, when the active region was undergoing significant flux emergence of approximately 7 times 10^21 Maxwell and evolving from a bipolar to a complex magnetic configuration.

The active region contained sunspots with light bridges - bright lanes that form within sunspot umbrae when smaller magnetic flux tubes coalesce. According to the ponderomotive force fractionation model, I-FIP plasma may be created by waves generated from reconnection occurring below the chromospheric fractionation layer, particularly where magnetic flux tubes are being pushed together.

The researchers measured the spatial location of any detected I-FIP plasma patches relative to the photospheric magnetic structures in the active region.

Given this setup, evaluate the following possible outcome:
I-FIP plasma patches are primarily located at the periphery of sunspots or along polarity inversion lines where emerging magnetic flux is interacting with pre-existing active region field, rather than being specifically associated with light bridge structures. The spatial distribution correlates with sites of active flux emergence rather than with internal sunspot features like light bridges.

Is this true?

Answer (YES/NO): NO